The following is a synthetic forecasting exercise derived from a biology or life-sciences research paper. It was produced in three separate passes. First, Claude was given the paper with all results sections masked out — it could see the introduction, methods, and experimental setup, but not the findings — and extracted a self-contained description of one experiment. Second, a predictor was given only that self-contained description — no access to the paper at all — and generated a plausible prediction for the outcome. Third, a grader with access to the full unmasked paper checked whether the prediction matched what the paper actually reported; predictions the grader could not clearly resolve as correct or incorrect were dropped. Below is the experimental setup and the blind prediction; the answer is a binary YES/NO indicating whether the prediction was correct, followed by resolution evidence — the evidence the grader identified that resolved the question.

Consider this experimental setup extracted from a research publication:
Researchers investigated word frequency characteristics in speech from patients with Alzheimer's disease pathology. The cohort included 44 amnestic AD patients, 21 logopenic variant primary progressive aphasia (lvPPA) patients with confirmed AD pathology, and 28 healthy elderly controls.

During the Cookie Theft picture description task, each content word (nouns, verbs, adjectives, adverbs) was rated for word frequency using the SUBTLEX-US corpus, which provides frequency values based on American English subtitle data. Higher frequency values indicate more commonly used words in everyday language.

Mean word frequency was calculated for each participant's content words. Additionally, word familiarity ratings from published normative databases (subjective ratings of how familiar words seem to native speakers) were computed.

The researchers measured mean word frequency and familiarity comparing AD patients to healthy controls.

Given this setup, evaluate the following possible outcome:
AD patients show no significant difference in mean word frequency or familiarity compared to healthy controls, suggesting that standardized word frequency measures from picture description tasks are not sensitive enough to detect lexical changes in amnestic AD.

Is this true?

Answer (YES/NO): NO